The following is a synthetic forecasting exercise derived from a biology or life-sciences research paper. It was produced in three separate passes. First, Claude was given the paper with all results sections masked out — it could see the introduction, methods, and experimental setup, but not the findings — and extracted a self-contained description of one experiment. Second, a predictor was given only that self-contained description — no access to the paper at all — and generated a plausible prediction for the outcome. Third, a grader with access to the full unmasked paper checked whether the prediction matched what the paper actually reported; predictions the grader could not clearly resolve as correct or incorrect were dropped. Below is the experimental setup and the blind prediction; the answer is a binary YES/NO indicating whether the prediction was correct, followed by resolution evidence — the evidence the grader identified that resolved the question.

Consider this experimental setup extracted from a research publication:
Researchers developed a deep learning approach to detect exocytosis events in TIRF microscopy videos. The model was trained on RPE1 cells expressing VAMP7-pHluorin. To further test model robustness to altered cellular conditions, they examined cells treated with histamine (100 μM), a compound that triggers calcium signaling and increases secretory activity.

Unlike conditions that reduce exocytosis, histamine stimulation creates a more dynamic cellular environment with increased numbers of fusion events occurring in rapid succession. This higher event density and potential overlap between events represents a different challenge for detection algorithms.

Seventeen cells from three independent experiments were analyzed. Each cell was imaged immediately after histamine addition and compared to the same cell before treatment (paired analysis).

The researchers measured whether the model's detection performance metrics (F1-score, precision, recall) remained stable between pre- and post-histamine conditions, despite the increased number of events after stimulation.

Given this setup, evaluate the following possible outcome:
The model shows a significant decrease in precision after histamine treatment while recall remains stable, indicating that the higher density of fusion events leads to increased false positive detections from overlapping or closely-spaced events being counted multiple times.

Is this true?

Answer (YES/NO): NO